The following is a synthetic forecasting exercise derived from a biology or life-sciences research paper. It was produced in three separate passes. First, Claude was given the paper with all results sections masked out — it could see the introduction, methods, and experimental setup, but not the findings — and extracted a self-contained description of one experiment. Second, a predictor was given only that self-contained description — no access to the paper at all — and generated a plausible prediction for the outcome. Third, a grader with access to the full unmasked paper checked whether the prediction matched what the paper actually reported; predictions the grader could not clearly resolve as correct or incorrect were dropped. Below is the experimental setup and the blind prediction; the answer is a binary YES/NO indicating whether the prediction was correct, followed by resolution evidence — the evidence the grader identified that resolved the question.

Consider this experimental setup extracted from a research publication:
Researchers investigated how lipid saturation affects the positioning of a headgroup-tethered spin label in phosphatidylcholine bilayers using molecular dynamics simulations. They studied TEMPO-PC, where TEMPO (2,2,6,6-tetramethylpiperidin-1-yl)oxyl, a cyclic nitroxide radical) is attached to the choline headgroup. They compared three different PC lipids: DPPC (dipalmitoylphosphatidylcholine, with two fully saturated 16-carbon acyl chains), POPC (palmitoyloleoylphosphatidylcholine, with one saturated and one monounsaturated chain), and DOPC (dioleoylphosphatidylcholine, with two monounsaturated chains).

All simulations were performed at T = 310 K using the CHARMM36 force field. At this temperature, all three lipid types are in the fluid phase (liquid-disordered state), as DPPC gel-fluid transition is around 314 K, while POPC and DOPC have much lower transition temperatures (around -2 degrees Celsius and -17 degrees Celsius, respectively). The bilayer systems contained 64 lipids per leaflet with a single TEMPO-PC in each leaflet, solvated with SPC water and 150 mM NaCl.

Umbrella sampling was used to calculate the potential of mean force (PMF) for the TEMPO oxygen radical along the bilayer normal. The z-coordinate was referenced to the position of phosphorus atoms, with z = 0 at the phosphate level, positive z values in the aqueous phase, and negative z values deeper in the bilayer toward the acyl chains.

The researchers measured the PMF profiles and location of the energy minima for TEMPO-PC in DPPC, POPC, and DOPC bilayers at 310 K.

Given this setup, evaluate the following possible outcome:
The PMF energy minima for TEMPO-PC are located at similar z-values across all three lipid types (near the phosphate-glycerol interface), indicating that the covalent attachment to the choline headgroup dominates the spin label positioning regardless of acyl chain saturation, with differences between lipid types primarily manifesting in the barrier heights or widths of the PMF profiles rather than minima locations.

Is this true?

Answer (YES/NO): NO